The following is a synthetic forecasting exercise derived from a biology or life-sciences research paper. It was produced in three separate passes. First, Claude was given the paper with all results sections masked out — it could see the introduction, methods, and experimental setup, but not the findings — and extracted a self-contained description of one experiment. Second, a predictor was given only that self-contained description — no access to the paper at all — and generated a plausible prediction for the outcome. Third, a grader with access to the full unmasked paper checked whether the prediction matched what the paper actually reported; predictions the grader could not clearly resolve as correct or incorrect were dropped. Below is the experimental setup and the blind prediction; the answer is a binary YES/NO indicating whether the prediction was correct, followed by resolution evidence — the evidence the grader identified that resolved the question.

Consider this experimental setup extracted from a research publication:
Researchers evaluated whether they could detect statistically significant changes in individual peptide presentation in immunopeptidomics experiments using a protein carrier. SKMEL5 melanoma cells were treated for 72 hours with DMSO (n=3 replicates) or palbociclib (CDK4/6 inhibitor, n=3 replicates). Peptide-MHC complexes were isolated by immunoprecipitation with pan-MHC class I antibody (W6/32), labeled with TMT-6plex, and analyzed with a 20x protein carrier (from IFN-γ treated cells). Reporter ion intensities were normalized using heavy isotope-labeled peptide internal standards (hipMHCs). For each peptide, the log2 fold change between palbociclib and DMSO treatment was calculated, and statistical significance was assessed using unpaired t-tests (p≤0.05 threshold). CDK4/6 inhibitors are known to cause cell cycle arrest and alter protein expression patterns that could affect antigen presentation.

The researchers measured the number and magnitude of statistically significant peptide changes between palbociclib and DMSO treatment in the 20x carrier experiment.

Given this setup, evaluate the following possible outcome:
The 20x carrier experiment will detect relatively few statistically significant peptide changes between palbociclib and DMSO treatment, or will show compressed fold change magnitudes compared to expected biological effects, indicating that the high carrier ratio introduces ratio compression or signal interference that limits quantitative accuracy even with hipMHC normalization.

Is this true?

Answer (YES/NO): YES